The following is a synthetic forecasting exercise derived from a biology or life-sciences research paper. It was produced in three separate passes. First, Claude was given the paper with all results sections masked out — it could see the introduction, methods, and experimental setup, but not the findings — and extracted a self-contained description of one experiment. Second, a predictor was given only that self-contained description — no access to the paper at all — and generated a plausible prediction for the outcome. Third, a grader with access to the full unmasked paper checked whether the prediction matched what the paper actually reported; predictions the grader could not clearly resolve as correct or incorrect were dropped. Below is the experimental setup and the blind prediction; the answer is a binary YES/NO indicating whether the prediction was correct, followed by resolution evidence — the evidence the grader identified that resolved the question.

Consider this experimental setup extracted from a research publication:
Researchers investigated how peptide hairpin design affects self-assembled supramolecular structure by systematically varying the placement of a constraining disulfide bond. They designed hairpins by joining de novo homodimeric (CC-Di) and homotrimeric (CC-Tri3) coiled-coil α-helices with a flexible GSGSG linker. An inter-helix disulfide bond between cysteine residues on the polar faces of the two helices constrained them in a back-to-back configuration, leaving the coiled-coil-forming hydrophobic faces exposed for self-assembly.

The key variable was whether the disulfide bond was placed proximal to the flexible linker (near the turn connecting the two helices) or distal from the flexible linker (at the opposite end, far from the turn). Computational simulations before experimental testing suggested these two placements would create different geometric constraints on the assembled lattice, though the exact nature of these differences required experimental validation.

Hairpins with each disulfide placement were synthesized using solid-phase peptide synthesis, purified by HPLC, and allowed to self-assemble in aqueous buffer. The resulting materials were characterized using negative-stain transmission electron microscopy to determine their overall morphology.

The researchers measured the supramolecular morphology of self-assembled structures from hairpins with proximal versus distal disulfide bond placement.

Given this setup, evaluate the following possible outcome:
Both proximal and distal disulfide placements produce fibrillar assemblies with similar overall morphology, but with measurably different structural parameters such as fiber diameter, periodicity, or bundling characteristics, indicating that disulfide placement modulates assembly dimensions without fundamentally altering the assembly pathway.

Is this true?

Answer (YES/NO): NO